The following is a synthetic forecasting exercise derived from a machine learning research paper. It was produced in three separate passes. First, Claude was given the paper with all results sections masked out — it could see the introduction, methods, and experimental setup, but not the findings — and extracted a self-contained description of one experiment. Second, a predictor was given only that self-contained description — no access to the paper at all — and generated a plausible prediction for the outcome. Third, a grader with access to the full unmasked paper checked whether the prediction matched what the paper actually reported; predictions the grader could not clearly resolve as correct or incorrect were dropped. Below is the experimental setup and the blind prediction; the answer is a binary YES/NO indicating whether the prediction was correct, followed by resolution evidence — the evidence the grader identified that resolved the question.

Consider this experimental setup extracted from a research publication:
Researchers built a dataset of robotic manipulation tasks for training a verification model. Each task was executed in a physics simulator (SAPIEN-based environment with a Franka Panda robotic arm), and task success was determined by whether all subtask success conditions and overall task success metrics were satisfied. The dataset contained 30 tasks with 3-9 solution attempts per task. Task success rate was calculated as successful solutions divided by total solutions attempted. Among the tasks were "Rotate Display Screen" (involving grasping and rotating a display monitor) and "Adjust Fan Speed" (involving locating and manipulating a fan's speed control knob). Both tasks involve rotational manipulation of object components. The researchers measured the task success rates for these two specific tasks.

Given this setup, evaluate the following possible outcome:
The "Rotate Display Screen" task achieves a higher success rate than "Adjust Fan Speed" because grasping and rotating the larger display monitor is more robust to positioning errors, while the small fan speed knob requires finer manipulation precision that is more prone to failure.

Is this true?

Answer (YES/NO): YES